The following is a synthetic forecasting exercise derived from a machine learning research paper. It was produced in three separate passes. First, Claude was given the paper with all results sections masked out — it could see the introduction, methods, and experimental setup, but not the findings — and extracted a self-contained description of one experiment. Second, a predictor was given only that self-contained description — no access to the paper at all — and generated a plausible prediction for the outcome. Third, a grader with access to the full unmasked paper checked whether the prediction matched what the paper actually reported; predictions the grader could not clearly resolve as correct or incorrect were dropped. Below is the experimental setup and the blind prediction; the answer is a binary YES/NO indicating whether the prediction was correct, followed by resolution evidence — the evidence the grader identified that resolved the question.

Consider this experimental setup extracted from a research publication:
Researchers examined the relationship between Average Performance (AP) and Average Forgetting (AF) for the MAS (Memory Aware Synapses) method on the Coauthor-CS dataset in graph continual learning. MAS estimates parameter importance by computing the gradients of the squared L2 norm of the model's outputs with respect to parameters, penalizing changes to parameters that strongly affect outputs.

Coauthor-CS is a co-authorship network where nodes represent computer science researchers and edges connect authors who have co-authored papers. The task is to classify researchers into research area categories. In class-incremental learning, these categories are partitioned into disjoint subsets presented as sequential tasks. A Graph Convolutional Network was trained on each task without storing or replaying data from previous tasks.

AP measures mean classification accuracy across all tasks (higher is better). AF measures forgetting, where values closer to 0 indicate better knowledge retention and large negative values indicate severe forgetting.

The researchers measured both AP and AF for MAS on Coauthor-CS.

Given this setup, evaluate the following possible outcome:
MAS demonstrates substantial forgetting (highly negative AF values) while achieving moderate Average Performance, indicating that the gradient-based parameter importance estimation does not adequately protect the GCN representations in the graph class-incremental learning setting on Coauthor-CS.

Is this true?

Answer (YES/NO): NO